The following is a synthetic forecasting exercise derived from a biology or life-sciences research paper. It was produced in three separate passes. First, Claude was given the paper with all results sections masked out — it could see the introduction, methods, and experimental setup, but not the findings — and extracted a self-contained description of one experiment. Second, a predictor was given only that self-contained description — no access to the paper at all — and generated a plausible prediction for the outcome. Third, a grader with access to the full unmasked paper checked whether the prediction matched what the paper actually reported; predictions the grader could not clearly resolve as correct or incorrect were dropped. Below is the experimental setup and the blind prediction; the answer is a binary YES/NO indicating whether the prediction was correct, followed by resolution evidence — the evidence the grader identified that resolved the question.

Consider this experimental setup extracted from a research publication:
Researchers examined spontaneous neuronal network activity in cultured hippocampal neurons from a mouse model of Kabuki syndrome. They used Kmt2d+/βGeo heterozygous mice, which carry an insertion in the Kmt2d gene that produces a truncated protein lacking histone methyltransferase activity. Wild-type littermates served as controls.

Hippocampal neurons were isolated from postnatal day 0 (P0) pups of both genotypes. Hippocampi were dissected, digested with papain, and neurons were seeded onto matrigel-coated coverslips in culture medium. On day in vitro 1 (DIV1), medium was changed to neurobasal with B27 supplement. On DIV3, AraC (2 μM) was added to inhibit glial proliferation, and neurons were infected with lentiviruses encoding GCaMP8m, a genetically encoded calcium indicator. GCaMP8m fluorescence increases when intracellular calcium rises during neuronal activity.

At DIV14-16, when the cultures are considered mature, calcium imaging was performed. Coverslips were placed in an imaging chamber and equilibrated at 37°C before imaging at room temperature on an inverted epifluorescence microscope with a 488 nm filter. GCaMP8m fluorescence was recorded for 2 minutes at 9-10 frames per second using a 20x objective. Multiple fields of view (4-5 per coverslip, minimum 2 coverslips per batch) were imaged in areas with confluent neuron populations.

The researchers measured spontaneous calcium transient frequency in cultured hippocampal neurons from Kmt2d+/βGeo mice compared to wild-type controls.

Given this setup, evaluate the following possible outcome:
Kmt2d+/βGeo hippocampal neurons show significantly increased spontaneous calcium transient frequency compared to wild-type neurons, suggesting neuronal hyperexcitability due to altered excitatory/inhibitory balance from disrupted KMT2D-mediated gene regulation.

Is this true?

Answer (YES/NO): NO